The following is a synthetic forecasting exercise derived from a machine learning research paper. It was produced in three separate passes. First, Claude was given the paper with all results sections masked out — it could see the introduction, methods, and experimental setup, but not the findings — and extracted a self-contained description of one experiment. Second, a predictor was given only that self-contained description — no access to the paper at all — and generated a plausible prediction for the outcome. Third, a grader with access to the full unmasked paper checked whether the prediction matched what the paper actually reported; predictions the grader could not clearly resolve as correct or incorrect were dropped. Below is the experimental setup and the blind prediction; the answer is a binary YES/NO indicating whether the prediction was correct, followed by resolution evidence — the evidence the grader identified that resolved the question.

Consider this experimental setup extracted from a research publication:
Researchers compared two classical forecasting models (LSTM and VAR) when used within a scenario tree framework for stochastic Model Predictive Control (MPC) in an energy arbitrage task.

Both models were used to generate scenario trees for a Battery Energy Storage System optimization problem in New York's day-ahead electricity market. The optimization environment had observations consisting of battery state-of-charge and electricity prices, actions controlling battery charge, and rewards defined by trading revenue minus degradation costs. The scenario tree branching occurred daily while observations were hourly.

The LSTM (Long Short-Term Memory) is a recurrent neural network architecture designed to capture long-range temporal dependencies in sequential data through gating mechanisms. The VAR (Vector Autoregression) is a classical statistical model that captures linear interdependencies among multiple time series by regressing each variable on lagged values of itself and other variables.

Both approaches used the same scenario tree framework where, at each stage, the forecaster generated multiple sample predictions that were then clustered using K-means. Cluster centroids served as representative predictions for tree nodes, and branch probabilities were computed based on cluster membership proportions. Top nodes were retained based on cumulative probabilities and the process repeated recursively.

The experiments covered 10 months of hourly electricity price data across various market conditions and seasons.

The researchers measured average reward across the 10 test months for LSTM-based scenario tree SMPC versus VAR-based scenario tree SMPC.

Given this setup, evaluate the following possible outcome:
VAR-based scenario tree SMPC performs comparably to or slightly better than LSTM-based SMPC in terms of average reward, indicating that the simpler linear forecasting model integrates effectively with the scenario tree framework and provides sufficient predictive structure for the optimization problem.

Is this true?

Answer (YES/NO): NO